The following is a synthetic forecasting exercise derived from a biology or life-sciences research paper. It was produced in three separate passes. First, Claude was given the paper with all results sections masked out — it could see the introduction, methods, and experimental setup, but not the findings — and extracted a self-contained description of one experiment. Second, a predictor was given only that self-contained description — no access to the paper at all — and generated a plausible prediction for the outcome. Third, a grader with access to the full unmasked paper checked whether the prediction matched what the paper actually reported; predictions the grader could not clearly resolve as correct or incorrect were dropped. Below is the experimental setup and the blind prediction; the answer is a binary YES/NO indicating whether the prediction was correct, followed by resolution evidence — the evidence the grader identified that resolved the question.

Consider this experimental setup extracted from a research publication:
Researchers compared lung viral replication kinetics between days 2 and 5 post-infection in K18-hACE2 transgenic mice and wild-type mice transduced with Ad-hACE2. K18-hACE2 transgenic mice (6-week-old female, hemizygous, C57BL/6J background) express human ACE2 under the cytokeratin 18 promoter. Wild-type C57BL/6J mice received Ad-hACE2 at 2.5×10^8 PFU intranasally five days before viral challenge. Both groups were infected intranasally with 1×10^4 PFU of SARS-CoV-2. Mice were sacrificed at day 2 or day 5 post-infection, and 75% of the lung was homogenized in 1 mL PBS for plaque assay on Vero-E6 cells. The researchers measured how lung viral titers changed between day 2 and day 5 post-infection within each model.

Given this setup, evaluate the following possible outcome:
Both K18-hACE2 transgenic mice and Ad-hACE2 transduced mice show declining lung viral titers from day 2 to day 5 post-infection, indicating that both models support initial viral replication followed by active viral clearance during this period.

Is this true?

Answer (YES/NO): YES